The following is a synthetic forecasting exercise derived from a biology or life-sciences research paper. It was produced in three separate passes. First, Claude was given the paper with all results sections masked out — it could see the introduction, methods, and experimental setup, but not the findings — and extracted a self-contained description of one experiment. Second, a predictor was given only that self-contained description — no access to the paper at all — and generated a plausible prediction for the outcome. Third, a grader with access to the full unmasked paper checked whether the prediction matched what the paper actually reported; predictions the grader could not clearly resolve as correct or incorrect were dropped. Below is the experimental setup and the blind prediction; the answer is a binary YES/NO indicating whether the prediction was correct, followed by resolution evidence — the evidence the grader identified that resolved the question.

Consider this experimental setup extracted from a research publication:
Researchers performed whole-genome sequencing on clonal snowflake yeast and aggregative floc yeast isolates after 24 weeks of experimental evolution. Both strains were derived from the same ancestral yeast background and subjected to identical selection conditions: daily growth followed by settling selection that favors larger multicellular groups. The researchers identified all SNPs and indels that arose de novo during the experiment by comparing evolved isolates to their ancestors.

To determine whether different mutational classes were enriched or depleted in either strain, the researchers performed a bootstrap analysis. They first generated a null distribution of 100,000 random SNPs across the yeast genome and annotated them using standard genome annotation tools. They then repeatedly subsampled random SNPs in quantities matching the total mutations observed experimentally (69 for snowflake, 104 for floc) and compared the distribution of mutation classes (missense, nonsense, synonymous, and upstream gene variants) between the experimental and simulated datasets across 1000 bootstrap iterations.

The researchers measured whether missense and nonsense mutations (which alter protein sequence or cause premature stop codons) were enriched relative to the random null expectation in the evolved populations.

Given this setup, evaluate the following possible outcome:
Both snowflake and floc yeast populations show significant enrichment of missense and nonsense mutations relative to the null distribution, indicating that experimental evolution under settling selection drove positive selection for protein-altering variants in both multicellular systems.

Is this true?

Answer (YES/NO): NO